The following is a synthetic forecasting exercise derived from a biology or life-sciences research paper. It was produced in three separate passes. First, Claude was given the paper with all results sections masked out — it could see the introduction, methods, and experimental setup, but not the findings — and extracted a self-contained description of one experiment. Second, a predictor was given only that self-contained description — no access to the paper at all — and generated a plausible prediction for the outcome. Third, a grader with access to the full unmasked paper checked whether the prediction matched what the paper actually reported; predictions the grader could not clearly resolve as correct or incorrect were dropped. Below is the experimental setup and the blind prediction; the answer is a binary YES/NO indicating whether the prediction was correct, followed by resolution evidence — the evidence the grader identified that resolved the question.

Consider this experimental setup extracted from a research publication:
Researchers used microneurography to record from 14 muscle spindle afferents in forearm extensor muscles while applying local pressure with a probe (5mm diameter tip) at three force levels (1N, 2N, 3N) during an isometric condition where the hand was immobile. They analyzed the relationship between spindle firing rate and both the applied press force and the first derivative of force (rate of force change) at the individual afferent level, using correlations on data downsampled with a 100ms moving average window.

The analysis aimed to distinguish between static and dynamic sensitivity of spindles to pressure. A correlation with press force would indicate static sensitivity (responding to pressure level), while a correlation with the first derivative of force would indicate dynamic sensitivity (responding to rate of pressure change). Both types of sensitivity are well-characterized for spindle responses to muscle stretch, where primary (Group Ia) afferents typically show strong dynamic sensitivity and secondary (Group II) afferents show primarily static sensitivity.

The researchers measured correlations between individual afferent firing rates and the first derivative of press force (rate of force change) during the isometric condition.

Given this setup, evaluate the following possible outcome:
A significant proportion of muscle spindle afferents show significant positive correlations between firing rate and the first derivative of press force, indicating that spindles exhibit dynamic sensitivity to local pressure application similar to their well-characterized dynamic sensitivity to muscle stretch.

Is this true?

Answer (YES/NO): YES